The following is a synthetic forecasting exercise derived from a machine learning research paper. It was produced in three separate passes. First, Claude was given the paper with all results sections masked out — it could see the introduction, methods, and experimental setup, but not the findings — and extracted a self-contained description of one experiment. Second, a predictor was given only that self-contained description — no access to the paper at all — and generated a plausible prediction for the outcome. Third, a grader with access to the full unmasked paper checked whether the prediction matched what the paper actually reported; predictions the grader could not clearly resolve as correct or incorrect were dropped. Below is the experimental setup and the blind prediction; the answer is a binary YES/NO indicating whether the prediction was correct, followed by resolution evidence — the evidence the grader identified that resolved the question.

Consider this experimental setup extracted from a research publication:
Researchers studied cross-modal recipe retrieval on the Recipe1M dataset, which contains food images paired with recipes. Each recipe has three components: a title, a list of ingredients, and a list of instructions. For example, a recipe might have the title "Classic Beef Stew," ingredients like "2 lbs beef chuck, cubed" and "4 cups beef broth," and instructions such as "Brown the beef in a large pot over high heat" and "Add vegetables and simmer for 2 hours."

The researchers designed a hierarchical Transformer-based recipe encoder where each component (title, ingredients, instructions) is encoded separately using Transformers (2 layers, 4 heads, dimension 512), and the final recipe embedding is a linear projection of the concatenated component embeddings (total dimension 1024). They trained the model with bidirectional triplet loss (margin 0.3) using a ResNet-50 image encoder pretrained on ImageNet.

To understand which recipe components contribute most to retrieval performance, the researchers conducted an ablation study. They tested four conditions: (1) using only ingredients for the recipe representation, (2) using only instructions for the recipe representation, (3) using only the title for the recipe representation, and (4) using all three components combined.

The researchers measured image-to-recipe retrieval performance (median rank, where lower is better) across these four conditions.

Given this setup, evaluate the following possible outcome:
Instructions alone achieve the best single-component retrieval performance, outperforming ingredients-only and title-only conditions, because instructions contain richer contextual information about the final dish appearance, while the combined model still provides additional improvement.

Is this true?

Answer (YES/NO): NO